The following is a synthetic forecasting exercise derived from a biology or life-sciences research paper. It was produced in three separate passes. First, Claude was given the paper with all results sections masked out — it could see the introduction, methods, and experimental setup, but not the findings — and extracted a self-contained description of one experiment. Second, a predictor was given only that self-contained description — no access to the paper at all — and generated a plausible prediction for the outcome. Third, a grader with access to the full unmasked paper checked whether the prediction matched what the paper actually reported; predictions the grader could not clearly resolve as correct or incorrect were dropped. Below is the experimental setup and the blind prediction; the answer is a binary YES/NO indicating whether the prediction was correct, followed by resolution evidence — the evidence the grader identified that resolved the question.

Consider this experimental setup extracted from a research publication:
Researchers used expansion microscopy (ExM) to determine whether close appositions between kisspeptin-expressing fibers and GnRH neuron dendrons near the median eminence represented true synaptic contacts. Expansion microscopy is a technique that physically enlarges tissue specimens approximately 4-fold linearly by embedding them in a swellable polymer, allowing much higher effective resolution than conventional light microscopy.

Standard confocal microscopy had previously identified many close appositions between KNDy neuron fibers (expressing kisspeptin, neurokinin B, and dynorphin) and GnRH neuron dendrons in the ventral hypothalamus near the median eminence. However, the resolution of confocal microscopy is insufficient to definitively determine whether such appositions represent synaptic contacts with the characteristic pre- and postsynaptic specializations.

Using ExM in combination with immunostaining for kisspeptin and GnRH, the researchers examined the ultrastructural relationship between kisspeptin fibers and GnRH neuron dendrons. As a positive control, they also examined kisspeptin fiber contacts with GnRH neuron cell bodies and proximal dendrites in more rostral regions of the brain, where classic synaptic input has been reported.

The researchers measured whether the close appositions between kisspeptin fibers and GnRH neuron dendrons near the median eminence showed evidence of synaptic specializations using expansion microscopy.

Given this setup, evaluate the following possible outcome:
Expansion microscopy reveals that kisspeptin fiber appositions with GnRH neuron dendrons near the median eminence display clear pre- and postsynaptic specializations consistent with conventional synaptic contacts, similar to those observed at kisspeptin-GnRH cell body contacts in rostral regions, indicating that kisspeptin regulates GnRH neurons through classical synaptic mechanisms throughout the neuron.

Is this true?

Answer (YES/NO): NO